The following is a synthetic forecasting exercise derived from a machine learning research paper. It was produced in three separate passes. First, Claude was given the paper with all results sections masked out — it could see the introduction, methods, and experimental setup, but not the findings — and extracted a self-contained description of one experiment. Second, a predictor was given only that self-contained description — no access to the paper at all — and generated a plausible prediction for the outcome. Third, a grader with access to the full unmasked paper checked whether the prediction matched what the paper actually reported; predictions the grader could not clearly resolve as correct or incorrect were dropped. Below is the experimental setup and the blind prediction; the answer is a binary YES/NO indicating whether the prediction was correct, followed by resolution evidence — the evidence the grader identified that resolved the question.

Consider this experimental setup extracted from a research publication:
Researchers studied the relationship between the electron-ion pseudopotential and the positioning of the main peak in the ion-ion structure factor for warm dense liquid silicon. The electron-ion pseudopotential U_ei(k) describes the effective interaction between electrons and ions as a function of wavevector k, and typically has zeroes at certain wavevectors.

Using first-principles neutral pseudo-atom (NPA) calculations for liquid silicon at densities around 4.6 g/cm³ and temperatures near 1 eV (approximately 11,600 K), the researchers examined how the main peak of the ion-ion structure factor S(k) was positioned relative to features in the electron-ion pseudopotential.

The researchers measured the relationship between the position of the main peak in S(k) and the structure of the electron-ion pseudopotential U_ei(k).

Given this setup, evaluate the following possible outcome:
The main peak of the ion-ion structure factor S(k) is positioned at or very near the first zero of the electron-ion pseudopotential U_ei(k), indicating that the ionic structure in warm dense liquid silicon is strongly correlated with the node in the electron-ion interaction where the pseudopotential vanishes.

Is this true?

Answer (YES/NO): YES